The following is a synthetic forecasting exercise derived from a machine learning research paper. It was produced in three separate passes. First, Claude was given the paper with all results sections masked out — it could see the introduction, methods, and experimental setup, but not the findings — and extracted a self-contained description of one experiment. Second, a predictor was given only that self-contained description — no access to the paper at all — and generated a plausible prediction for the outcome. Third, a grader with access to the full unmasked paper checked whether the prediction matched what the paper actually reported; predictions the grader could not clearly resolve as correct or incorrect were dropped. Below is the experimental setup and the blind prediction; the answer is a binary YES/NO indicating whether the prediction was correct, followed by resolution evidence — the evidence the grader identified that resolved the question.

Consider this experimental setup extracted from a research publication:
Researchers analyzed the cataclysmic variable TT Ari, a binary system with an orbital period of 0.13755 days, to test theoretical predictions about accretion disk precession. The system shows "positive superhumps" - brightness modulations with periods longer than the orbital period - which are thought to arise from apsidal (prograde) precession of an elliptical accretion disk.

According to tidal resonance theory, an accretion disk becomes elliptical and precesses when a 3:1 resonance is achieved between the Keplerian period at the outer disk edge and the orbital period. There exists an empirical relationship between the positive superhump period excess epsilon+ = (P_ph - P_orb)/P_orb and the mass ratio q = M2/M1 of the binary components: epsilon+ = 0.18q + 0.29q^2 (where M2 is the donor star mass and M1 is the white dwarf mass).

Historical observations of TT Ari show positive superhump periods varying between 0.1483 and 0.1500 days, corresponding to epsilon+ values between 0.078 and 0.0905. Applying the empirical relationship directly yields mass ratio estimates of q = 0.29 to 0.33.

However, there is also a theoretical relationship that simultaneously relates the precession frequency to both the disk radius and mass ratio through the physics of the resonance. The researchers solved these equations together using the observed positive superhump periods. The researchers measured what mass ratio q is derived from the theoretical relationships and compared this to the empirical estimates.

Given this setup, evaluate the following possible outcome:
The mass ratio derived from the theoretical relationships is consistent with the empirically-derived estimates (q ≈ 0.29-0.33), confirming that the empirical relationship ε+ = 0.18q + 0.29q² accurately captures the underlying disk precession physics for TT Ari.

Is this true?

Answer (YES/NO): NO